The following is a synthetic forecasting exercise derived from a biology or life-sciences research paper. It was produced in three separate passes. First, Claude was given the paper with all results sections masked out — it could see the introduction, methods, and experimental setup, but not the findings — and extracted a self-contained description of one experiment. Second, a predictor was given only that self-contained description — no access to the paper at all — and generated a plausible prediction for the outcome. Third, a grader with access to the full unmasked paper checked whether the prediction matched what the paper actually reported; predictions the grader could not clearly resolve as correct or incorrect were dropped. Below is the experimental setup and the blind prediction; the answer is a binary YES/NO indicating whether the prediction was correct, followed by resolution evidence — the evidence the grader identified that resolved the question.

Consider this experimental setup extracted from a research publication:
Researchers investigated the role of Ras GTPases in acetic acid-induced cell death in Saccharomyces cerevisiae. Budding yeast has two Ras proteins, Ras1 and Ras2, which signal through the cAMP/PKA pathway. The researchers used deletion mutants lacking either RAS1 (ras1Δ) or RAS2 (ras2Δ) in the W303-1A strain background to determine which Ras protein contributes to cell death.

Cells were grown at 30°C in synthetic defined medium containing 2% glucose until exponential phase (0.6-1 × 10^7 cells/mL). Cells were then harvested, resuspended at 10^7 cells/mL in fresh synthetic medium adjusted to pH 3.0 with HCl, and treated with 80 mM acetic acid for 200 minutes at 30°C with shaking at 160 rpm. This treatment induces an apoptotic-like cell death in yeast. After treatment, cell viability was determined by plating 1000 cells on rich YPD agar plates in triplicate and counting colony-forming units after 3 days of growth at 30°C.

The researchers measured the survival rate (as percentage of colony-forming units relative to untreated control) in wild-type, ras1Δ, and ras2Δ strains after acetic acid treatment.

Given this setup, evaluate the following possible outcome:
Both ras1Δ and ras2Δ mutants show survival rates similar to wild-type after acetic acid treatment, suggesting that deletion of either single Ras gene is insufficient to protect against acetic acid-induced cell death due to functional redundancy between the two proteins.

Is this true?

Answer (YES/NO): NO